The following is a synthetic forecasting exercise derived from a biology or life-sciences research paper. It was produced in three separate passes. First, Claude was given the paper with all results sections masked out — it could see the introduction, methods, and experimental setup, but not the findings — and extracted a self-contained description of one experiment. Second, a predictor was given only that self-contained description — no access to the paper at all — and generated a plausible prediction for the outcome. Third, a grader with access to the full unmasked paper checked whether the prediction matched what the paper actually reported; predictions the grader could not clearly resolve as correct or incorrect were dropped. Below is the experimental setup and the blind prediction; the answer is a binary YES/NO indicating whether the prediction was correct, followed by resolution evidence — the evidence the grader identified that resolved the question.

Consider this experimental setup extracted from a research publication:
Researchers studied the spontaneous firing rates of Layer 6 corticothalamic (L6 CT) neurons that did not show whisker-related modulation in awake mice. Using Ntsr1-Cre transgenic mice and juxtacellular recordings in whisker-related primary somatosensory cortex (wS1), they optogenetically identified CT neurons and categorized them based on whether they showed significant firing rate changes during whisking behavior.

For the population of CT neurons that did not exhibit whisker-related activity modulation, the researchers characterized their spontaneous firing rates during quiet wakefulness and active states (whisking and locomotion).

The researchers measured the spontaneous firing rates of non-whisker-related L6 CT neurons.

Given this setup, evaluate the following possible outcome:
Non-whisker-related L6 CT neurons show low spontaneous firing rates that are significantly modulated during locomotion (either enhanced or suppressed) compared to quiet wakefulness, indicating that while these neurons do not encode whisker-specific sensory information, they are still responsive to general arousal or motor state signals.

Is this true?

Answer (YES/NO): NO